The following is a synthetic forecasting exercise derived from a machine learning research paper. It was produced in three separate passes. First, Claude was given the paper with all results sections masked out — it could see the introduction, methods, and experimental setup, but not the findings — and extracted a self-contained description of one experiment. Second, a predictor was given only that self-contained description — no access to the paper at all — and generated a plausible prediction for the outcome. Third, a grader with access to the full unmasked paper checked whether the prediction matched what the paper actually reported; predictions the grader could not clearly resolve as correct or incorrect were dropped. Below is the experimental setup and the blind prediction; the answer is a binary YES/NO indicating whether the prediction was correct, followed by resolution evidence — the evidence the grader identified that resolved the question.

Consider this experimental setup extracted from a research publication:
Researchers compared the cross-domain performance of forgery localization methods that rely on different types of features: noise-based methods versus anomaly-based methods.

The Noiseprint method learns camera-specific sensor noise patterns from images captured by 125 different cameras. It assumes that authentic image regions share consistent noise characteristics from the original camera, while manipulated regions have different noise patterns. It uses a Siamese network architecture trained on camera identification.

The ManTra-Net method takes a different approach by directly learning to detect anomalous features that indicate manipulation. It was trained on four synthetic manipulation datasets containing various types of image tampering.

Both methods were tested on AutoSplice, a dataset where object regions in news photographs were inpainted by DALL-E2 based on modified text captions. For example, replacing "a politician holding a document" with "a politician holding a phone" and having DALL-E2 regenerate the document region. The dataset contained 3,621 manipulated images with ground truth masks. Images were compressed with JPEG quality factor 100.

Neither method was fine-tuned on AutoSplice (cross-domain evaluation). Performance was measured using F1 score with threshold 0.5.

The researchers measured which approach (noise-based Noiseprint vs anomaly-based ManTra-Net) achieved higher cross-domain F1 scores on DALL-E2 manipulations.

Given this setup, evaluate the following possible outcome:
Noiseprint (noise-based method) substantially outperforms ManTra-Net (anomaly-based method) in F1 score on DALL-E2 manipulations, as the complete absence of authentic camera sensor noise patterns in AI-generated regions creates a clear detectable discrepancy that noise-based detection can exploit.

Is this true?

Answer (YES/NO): YES